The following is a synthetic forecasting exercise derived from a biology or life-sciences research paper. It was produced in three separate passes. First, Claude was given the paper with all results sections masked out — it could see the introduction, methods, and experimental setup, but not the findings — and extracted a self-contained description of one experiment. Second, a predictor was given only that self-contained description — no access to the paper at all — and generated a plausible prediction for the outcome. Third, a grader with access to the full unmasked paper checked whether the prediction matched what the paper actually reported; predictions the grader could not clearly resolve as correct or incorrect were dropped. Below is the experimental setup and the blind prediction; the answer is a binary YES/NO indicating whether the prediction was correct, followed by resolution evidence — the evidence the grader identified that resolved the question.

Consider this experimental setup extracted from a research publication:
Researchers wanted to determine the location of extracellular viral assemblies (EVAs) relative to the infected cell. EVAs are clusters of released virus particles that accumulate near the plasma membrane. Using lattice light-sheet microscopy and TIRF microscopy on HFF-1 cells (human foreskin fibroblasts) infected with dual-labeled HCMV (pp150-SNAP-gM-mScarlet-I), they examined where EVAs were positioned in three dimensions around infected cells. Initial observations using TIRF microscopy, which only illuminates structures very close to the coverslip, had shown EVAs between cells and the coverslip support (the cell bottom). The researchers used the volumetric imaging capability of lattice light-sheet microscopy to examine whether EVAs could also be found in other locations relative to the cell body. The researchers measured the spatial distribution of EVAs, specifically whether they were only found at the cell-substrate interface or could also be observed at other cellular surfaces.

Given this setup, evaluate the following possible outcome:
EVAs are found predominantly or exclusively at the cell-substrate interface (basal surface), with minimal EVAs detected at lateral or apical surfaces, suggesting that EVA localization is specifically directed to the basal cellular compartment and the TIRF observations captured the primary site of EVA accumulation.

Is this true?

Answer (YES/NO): NO